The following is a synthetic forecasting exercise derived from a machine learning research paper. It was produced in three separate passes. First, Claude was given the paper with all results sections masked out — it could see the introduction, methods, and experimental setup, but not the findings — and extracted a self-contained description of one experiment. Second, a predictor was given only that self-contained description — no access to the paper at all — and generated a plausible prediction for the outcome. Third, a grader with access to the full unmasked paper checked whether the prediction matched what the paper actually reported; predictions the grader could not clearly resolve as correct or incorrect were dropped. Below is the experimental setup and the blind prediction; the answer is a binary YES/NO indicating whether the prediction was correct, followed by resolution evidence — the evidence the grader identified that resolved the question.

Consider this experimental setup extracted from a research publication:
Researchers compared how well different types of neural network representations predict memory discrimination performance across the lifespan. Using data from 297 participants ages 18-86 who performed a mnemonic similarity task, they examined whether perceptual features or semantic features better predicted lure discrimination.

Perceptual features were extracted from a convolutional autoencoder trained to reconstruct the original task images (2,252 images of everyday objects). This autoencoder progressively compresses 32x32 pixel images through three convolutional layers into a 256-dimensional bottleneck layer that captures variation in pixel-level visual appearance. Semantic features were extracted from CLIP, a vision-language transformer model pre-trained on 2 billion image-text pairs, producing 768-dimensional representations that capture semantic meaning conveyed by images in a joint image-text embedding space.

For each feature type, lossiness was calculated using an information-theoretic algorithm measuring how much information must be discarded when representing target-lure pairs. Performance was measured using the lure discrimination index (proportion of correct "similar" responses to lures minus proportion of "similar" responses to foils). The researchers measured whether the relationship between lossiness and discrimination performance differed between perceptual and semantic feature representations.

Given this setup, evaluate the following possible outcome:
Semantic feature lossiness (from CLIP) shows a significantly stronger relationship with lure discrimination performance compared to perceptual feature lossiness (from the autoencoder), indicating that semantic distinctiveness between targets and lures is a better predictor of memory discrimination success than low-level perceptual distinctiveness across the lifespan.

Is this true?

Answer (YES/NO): NO